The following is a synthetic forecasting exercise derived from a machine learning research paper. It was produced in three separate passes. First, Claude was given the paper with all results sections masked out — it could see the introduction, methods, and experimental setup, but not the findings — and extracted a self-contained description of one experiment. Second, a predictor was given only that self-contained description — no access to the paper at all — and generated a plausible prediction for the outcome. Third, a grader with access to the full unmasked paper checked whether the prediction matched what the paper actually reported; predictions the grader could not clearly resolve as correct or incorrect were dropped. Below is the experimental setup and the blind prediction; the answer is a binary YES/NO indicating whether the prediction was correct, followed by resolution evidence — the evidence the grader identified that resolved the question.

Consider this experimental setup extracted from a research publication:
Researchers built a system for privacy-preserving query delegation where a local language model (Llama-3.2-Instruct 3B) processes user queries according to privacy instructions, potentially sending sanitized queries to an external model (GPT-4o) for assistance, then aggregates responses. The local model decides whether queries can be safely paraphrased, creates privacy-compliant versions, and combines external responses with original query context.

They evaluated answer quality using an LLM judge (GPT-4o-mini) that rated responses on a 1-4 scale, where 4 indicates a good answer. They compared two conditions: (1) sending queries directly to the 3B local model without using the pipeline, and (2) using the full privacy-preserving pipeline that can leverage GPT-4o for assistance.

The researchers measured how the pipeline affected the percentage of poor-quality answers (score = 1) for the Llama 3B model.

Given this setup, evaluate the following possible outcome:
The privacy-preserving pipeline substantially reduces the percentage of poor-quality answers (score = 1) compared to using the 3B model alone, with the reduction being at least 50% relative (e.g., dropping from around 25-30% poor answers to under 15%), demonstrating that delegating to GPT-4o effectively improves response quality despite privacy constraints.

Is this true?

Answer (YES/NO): NO